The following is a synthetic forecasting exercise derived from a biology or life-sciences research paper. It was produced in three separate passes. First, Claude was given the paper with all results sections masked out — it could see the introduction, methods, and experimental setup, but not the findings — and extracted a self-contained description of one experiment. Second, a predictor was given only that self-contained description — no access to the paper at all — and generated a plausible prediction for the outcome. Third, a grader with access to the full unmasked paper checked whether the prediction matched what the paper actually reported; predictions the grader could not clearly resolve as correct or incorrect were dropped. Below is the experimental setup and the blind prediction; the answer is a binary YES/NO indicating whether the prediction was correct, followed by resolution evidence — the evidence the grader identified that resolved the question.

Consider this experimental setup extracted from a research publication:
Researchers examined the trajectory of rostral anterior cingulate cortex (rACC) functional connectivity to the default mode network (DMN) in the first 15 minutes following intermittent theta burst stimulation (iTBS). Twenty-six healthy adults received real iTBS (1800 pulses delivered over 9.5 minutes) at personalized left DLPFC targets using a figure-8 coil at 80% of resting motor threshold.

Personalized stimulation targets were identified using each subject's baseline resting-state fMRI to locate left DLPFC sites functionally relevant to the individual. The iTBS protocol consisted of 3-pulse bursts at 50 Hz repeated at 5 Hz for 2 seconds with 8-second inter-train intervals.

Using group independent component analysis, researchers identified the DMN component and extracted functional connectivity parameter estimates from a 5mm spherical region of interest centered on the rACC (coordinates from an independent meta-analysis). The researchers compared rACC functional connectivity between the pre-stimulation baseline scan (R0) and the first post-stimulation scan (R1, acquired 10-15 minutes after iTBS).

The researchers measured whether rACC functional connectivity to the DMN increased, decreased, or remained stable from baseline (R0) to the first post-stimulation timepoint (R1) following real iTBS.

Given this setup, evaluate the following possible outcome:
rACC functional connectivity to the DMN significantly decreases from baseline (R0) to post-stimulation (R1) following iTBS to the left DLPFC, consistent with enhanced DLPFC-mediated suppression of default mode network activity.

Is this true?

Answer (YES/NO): NO